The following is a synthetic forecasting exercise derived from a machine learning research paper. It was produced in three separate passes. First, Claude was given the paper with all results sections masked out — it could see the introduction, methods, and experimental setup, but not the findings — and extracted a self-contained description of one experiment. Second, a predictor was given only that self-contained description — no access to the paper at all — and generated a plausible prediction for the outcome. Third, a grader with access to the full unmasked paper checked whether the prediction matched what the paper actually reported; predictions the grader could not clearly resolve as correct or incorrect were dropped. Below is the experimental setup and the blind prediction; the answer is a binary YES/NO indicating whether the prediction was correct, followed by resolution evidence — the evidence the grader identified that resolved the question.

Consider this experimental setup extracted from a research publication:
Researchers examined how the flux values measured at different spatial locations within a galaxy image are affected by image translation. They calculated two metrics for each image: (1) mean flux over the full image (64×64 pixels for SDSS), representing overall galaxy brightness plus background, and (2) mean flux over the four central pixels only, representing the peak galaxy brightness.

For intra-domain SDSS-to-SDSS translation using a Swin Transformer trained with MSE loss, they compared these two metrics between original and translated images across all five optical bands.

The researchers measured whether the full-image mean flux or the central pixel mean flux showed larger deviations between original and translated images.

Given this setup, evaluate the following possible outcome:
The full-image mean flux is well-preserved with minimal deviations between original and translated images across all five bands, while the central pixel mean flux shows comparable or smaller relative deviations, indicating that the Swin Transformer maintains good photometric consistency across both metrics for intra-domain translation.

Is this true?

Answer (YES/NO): NO